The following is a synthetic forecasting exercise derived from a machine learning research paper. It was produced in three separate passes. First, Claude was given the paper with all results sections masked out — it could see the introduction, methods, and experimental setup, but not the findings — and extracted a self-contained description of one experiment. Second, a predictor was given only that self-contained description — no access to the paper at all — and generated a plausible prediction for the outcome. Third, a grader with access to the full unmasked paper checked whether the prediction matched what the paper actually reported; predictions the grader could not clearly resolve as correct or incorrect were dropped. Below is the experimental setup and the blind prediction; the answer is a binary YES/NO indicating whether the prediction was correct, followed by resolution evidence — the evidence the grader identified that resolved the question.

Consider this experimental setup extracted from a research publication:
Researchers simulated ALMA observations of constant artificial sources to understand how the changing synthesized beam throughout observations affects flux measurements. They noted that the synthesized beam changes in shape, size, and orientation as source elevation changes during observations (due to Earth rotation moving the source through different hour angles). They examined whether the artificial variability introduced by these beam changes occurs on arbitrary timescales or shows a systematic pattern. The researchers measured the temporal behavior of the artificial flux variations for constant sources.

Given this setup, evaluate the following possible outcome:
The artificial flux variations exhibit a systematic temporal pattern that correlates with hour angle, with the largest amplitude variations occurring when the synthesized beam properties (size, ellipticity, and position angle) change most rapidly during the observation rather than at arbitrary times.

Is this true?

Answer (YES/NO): NO